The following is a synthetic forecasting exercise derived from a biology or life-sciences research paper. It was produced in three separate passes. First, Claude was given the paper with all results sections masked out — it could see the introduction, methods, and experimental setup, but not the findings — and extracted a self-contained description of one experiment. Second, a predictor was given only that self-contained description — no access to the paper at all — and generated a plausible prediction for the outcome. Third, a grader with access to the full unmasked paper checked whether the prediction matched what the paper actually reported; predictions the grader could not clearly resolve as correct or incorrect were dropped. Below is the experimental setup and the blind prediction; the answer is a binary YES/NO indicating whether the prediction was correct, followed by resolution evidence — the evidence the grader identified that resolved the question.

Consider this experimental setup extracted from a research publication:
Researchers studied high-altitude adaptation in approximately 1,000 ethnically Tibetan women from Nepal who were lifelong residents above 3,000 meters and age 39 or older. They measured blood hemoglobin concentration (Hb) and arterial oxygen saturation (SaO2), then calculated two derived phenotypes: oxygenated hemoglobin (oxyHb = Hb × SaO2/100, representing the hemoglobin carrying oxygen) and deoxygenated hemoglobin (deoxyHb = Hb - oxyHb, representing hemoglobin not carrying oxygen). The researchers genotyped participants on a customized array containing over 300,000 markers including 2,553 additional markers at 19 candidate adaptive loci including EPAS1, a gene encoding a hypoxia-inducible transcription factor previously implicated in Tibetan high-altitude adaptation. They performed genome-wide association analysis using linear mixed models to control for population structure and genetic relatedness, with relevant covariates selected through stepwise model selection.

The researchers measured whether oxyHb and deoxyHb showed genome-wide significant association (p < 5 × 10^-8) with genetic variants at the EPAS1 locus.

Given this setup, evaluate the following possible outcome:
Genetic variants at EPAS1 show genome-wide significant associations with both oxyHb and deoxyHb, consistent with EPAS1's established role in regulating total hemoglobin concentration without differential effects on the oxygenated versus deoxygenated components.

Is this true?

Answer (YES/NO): NO